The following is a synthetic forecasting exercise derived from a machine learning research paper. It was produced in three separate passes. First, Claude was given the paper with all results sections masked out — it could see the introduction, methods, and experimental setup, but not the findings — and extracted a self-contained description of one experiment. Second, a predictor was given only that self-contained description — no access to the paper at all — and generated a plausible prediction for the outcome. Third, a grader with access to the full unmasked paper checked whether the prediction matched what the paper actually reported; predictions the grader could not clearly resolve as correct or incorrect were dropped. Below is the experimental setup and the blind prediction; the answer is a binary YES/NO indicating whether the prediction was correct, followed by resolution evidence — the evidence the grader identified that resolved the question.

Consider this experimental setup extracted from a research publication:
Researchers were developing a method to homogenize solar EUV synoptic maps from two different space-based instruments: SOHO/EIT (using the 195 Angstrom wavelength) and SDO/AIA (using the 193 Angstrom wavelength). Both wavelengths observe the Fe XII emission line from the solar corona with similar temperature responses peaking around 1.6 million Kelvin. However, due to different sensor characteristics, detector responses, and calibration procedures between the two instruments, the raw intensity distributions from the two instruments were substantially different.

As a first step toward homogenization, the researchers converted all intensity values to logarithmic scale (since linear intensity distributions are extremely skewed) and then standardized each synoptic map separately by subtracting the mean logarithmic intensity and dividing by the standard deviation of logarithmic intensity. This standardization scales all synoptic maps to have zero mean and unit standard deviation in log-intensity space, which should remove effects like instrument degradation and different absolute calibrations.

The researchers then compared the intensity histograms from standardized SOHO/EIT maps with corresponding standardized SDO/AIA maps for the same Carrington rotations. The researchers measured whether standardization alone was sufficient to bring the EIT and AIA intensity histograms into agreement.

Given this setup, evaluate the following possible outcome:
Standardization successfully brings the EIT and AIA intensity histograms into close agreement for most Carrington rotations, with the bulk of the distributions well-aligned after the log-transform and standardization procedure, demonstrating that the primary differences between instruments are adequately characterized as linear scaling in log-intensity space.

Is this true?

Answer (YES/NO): NO